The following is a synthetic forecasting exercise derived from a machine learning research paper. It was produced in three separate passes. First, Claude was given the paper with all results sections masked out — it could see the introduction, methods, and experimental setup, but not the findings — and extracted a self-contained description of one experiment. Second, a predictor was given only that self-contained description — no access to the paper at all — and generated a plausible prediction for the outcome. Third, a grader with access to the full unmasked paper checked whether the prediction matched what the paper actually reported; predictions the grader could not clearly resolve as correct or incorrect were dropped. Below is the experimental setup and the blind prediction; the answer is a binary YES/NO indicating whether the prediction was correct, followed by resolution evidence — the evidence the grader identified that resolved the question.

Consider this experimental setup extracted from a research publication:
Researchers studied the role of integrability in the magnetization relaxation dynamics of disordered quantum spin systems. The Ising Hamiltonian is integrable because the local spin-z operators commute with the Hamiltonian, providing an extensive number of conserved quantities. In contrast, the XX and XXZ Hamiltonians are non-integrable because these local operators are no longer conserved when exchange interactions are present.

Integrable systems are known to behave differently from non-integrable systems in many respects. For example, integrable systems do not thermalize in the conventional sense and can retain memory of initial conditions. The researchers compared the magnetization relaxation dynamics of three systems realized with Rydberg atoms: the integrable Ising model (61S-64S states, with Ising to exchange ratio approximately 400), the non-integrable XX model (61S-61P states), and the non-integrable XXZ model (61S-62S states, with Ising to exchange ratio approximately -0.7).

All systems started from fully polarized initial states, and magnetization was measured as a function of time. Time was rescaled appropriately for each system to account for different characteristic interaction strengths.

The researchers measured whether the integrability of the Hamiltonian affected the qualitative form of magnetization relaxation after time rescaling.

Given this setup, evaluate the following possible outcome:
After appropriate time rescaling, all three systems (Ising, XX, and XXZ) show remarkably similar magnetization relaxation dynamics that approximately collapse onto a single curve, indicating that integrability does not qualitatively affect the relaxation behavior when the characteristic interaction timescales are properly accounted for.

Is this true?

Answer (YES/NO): YES